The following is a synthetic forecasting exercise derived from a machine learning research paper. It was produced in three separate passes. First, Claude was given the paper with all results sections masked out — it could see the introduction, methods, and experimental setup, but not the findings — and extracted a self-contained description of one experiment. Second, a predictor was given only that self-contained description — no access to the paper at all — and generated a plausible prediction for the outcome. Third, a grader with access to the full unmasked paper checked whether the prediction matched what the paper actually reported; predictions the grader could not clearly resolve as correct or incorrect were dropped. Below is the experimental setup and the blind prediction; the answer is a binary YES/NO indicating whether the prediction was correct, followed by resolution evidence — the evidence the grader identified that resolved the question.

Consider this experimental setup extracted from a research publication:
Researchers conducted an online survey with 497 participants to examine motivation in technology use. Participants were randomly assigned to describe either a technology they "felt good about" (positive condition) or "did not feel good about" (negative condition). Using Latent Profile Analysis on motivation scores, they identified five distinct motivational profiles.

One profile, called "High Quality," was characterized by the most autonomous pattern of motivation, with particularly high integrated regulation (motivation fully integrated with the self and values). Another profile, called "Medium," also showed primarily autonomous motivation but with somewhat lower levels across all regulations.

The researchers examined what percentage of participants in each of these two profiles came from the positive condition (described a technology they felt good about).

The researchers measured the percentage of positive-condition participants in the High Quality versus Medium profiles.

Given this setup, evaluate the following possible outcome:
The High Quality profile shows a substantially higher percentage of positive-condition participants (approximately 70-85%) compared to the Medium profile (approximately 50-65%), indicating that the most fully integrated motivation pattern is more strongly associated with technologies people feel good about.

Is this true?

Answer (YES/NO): NO